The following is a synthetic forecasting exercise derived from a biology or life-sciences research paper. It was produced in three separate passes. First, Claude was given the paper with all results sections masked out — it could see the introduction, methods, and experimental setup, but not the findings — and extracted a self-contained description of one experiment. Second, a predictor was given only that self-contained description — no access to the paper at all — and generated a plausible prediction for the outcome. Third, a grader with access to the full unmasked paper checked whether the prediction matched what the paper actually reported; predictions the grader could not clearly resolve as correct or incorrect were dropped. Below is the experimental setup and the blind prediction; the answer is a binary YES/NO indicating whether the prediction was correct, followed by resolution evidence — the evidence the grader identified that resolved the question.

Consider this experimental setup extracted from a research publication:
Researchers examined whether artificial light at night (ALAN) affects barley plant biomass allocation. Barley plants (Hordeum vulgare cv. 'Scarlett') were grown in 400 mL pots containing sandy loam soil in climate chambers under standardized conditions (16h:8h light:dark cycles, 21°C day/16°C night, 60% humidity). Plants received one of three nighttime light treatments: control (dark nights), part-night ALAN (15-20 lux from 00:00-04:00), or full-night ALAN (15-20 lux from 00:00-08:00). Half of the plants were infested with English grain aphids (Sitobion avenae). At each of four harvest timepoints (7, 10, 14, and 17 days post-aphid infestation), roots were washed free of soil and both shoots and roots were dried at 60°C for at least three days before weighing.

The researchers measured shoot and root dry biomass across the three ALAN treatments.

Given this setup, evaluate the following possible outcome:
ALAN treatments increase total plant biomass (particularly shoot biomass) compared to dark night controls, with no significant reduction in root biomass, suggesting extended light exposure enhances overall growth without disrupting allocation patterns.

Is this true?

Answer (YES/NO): NO